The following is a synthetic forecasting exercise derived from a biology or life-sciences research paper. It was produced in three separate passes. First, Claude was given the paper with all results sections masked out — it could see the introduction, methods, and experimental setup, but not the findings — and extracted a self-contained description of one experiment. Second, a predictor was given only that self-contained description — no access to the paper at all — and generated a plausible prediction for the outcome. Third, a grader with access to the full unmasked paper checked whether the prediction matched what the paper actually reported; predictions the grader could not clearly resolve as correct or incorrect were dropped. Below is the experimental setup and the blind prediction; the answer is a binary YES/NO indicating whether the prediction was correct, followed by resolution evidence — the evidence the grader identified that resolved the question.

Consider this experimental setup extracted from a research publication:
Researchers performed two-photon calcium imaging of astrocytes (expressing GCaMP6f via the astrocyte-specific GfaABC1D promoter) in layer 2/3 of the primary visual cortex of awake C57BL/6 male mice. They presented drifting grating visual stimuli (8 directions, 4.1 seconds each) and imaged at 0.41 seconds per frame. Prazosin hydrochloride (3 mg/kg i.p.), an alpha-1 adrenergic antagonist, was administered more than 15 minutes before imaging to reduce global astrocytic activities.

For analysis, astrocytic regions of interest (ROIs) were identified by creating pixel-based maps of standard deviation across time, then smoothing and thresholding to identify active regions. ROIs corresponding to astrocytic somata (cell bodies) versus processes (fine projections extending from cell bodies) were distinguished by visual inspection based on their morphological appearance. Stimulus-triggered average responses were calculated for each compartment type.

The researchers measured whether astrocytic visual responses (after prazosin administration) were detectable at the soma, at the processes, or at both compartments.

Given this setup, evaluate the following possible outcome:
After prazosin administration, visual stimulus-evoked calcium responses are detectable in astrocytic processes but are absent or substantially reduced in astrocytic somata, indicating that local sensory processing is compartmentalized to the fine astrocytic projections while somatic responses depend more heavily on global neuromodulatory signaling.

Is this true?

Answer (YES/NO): NO